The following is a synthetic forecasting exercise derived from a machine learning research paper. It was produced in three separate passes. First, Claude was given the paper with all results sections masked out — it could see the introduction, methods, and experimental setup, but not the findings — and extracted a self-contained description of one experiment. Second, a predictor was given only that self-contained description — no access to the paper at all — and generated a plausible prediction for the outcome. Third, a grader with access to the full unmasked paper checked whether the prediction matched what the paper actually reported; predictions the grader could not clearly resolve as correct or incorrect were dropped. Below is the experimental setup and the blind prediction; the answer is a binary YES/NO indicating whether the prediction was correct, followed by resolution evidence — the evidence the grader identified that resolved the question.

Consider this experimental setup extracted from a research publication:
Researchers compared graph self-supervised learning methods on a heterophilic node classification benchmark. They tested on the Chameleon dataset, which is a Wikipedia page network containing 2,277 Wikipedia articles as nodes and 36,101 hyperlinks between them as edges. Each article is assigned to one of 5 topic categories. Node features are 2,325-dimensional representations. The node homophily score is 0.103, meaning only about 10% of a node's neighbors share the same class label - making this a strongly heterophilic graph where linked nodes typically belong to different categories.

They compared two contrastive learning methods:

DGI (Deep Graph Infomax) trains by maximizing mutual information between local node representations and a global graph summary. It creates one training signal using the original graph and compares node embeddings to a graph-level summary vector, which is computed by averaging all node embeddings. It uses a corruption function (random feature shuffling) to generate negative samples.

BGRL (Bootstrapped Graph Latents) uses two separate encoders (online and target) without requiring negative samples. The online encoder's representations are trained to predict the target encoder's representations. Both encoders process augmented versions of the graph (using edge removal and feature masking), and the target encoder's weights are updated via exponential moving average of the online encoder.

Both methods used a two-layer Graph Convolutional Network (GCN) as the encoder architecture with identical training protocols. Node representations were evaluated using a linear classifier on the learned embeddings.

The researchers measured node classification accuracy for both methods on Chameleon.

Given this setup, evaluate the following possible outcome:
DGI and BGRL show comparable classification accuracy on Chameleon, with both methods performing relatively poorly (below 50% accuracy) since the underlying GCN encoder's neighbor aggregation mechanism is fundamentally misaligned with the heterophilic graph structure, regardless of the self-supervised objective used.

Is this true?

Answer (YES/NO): NO